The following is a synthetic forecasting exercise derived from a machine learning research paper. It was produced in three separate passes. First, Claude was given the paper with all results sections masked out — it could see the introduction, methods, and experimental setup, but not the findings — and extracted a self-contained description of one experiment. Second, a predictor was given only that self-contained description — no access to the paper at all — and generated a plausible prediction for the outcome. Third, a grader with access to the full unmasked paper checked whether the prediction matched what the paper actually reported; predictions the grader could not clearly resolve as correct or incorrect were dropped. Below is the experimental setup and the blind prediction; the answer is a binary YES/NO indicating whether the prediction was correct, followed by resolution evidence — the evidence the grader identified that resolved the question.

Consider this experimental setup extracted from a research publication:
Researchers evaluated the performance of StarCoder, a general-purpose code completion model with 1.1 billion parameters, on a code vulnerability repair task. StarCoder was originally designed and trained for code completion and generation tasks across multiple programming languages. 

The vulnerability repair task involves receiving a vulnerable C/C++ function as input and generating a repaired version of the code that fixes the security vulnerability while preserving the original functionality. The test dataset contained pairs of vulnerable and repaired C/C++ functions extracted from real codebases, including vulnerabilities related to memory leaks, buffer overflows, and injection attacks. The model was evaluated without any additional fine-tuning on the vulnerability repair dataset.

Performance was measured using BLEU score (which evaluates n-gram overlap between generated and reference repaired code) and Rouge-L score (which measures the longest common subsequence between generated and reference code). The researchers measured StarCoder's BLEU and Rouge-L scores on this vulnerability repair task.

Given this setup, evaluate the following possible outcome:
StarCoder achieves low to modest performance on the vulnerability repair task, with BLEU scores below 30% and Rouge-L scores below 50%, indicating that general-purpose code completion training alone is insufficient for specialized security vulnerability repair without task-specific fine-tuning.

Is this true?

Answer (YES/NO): YES